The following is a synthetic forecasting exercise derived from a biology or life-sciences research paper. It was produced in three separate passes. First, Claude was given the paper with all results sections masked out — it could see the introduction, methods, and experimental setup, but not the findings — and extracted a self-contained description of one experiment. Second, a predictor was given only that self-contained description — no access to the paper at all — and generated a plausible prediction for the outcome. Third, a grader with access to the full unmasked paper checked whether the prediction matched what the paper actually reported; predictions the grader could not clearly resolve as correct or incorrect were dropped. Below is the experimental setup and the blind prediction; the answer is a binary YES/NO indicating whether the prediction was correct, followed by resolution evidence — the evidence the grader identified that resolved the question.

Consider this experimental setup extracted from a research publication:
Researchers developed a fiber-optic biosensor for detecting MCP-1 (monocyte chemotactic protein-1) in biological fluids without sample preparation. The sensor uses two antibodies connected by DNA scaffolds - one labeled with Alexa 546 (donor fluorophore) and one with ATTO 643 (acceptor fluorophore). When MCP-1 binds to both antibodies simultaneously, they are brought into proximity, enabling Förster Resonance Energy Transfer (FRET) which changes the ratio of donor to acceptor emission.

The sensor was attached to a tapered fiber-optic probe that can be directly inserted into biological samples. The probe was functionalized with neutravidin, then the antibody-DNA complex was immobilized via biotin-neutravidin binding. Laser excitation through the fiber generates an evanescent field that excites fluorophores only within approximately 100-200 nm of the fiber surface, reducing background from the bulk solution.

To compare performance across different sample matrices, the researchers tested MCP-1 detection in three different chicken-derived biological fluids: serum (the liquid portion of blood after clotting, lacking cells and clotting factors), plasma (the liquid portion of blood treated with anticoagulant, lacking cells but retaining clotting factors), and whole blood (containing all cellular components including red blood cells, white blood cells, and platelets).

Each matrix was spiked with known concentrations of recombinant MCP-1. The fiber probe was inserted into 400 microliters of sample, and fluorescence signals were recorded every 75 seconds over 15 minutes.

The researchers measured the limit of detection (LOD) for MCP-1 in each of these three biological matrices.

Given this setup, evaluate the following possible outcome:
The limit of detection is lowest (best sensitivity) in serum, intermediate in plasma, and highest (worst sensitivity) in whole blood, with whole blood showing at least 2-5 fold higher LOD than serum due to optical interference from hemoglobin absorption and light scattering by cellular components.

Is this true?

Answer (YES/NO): YES